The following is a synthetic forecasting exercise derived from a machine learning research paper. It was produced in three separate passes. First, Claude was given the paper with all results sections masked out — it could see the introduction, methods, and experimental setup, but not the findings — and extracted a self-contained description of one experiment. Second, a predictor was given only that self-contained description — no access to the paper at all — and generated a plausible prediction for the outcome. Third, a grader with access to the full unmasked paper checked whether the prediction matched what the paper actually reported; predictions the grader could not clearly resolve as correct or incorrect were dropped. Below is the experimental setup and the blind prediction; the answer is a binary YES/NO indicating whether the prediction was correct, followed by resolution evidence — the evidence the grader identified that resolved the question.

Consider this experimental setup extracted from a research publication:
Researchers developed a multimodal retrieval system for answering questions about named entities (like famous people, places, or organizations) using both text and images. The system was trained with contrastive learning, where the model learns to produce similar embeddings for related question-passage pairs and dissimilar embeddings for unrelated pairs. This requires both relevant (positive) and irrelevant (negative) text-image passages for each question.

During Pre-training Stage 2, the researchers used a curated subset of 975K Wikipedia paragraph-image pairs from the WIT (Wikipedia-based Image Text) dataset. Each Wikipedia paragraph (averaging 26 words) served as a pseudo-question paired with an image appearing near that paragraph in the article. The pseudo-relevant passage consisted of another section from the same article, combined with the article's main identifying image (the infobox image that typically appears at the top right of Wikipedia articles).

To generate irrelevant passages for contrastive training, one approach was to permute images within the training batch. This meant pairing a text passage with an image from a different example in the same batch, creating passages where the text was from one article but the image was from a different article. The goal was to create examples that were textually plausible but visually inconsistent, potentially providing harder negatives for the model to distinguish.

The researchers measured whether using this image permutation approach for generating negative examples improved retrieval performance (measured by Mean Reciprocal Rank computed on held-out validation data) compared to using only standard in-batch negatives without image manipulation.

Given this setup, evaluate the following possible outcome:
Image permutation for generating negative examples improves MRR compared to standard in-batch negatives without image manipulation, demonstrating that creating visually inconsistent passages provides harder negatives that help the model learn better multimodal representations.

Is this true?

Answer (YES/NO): NO